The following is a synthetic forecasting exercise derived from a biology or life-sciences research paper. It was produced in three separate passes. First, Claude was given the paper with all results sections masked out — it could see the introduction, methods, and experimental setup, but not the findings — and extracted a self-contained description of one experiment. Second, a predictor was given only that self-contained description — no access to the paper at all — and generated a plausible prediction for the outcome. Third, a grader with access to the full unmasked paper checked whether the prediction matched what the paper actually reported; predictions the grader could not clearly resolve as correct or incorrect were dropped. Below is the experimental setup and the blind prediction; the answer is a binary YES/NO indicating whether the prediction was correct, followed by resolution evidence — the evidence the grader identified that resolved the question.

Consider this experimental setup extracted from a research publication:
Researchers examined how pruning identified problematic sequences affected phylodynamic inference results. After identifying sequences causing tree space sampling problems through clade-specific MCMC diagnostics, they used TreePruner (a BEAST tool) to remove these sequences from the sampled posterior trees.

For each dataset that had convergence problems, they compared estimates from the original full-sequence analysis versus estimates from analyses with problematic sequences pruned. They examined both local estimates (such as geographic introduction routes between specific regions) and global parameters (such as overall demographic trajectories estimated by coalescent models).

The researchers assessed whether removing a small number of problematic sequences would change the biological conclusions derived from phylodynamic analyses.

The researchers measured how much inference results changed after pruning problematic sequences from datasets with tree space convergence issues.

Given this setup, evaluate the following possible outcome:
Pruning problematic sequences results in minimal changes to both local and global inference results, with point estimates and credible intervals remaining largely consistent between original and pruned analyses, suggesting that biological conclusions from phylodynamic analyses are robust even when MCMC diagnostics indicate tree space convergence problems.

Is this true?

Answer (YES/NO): NO